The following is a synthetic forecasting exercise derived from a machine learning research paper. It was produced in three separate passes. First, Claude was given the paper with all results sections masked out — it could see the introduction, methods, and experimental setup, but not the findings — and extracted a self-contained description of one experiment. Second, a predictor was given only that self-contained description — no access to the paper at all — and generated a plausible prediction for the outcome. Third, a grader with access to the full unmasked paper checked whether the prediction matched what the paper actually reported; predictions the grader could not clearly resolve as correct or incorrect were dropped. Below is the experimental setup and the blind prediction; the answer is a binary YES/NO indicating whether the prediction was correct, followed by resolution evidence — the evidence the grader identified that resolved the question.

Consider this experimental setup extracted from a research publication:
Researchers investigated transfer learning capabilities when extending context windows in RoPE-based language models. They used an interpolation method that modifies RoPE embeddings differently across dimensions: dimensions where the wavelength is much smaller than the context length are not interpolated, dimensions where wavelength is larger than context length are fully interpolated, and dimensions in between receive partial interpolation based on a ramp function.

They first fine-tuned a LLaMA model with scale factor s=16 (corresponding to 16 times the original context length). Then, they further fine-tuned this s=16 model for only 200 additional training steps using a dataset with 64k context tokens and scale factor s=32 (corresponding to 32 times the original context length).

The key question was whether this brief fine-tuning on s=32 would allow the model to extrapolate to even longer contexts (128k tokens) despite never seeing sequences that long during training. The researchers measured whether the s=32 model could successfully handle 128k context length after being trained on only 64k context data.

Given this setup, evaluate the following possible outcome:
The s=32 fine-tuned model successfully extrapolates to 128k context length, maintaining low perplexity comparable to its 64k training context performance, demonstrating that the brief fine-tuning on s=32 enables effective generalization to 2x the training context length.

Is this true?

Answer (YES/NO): YES